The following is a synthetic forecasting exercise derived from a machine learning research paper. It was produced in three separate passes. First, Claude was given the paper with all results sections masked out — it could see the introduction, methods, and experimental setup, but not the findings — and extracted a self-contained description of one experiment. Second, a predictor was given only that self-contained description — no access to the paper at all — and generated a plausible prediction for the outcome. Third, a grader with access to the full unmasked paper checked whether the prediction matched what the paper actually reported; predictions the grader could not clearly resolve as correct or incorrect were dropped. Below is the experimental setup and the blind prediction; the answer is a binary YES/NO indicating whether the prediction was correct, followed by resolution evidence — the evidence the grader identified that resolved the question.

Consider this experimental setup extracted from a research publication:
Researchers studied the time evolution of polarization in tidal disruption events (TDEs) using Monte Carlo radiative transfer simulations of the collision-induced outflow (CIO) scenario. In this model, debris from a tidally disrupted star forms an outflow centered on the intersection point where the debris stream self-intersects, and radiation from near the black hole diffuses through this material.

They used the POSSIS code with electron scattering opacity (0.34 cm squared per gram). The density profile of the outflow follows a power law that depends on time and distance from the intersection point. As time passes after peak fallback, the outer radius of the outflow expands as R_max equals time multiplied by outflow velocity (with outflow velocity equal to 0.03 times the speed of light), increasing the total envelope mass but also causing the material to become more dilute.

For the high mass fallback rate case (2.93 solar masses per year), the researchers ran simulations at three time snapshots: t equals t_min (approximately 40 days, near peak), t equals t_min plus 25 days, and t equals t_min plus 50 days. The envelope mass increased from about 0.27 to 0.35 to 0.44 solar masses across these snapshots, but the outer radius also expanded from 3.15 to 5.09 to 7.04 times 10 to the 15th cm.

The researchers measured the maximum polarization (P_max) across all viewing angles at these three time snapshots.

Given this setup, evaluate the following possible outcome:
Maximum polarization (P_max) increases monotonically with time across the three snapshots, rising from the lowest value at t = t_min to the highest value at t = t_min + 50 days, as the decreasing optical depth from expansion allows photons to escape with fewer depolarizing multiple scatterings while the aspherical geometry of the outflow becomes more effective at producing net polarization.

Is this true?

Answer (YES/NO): NO